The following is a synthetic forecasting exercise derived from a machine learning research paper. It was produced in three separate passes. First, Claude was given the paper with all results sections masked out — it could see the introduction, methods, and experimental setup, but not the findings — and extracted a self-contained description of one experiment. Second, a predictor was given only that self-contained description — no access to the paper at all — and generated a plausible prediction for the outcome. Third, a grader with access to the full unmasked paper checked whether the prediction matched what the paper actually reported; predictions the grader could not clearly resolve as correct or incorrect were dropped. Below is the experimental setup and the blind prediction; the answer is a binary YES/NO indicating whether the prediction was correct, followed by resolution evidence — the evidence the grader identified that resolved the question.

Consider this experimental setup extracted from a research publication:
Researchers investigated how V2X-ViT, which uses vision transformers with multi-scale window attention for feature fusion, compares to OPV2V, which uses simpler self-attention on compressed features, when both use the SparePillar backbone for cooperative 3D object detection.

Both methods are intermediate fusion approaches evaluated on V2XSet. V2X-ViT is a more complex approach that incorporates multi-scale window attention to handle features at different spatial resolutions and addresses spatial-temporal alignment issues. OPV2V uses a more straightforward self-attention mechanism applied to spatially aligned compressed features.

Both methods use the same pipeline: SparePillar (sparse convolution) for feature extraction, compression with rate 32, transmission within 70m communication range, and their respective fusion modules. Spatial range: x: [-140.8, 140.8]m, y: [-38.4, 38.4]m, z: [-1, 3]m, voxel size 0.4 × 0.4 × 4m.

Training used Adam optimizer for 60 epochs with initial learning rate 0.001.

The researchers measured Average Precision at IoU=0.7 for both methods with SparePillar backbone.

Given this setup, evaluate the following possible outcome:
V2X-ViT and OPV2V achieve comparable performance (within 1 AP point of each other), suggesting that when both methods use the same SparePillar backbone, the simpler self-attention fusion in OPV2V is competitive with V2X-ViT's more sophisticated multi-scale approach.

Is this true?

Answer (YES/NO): NO